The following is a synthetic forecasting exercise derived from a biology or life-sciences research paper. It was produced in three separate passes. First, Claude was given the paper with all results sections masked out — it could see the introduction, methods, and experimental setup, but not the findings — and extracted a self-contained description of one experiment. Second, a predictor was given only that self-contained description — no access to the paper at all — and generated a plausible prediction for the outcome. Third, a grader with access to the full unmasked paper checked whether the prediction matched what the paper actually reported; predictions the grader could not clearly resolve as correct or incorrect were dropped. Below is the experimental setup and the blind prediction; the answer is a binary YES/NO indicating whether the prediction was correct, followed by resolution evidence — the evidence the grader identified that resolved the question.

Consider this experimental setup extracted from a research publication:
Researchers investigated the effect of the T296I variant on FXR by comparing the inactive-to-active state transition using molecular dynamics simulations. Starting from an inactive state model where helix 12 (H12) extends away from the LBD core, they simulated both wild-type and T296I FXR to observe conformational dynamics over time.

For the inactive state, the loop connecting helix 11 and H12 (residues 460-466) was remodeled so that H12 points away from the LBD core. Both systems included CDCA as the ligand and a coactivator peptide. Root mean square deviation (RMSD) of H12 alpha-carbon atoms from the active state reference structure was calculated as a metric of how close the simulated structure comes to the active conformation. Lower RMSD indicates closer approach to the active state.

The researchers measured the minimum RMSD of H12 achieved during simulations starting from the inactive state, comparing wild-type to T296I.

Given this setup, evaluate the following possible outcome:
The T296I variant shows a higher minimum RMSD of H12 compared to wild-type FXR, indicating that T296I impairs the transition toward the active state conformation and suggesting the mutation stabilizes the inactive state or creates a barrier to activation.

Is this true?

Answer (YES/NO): YES